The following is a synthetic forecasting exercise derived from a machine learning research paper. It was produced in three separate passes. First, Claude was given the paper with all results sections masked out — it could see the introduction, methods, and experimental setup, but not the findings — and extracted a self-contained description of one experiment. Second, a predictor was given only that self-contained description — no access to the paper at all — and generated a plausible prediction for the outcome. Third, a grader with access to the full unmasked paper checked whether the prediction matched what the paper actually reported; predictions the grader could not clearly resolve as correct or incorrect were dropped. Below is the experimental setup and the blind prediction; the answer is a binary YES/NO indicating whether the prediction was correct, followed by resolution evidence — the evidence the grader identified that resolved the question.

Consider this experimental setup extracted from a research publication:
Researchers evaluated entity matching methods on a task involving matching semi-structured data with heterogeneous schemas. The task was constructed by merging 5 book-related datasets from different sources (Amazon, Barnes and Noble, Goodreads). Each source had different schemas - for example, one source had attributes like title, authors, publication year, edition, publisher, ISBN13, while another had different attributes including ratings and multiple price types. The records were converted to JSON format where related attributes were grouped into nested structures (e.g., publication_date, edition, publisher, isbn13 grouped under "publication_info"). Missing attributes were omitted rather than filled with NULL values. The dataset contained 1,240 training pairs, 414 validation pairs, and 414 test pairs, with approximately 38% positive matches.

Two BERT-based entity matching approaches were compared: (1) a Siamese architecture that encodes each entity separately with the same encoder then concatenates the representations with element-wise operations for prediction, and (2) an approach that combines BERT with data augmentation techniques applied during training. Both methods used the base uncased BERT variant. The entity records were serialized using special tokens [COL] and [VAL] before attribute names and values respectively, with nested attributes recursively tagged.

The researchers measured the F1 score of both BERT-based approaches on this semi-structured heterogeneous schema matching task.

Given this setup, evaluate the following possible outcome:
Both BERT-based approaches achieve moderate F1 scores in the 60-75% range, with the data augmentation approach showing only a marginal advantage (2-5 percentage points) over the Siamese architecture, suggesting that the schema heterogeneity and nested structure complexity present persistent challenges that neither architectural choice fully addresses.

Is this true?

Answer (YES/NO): NO